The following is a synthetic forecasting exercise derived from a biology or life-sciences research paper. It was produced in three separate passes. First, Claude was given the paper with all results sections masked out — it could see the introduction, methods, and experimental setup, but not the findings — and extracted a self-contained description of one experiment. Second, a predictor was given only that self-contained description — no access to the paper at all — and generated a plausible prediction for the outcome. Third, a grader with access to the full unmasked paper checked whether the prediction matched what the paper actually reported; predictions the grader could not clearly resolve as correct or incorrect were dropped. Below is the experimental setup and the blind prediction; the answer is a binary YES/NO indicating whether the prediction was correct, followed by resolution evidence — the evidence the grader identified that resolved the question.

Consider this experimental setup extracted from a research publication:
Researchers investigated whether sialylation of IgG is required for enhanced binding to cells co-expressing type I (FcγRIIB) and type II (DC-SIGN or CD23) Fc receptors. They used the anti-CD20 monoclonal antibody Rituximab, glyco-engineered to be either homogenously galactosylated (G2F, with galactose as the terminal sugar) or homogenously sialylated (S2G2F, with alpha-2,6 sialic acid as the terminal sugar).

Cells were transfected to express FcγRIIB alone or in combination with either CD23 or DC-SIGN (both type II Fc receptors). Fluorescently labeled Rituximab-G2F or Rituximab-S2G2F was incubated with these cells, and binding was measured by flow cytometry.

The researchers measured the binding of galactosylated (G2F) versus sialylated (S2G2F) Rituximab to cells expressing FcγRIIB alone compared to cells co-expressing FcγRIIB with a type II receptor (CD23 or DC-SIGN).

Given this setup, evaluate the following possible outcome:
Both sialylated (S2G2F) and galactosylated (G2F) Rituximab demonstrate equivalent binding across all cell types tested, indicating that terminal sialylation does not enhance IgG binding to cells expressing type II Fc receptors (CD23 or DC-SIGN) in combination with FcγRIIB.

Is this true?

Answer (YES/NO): NO